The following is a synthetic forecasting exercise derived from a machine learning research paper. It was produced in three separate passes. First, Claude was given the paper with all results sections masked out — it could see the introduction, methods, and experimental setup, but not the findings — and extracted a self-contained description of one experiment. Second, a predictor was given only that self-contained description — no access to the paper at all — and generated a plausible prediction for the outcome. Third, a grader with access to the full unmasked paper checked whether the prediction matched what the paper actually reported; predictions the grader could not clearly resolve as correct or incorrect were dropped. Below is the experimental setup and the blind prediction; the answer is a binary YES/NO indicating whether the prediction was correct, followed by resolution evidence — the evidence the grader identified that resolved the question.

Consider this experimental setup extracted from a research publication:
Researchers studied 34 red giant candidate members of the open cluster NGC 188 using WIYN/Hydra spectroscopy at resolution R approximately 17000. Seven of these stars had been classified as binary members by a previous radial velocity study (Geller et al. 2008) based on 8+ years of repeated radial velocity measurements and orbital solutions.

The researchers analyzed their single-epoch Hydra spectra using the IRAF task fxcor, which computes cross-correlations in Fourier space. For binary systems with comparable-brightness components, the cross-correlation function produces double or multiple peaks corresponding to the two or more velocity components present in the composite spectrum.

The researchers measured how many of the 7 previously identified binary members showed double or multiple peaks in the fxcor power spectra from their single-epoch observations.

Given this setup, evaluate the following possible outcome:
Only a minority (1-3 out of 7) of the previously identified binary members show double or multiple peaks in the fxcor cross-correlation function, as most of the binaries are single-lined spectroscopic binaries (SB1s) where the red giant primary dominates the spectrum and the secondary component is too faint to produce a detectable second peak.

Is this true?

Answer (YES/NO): NO